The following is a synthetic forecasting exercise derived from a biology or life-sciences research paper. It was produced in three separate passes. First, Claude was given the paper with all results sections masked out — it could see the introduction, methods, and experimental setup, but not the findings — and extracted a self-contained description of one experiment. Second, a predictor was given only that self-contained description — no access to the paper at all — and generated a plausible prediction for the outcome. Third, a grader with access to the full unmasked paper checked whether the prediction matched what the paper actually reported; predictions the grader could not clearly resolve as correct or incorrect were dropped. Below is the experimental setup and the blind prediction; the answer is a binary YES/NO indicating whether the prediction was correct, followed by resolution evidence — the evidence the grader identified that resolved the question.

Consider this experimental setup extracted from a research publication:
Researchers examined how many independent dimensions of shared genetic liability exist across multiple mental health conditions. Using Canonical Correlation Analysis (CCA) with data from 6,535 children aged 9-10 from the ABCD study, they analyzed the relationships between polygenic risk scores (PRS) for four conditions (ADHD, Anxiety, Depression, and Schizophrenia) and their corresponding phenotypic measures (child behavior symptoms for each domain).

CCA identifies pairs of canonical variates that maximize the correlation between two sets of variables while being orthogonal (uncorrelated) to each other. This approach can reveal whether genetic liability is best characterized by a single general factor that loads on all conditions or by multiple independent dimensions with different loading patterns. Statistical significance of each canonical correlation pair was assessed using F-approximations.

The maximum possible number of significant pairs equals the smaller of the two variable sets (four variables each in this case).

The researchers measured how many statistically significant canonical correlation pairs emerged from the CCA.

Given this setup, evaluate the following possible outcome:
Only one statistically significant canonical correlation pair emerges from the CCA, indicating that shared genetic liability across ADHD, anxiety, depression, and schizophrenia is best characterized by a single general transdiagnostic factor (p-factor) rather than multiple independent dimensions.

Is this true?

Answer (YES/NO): NO